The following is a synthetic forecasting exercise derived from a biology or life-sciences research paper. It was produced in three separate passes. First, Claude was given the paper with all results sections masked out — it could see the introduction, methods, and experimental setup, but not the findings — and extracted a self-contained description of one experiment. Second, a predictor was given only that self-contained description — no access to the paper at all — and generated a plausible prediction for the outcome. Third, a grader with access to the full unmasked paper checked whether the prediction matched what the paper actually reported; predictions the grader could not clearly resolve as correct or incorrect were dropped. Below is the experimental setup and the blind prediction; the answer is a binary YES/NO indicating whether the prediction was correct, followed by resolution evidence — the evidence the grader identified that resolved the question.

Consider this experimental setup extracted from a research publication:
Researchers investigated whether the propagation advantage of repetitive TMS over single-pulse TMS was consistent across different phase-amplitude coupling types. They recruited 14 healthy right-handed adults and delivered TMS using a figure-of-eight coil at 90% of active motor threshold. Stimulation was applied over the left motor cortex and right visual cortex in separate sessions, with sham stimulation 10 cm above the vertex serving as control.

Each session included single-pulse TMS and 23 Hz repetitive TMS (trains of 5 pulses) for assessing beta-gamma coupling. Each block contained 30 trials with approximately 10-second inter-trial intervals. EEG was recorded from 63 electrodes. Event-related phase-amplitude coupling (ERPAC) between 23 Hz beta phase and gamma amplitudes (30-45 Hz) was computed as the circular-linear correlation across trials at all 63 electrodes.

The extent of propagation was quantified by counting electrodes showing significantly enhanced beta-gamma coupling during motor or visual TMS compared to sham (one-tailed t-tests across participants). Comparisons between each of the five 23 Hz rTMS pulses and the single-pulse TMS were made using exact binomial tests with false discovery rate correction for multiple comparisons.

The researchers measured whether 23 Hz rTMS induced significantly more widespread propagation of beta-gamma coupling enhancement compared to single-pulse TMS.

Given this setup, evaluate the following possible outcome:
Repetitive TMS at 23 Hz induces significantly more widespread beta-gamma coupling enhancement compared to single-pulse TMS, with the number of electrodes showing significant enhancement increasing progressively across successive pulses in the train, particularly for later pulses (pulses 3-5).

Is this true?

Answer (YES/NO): NO